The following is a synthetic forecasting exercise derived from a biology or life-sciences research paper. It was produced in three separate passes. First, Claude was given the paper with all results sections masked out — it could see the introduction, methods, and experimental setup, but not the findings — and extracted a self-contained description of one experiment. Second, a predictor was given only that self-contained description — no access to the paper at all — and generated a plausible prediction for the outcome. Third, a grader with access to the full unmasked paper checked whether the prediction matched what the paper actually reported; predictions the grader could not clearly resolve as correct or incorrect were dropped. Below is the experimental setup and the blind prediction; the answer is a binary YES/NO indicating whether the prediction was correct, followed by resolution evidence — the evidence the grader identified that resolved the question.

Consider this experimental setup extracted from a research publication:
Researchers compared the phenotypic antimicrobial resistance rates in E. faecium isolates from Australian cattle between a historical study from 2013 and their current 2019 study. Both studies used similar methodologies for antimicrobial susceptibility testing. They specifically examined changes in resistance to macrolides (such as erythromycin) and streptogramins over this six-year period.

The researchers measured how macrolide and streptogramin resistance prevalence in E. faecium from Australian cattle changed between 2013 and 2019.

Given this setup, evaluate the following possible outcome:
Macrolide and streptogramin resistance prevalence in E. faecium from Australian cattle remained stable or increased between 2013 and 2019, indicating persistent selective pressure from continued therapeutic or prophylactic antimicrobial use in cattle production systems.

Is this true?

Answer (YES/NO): YES